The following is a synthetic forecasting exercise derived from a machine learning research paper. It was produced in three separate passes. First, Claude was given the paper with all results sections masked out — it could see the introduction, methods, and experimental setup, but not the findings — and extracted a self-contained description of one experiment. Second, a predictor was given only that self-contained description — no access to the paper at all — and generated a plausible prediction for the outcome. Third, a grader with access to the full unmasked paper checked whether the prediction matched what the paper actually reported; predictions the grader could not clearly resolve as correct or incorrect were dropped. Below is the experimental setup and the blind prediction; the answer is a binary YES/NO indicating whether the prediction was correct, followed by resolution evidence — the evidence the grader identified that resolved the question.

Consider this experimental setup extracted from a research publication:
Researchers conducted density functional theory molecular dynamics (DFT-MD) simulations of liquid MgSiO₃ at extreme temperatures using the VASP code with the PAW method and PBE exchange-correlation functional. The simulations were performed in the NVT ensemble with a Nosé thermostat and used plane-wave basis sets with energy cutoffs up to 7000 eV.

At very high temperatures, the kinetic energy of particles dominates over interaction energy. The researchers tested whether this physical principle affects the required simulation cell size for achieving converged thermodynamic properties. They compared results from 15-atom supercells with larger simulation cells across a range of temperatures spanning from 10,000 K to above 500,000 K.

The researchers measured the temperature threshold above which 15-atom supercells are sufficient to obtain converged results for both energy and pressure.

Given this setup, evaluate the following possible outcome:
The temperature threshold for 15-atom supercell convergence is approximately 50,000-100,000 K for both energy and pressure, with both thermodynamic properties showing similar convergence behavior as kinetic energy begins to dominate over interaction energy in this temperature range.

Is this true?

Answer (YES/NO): NO